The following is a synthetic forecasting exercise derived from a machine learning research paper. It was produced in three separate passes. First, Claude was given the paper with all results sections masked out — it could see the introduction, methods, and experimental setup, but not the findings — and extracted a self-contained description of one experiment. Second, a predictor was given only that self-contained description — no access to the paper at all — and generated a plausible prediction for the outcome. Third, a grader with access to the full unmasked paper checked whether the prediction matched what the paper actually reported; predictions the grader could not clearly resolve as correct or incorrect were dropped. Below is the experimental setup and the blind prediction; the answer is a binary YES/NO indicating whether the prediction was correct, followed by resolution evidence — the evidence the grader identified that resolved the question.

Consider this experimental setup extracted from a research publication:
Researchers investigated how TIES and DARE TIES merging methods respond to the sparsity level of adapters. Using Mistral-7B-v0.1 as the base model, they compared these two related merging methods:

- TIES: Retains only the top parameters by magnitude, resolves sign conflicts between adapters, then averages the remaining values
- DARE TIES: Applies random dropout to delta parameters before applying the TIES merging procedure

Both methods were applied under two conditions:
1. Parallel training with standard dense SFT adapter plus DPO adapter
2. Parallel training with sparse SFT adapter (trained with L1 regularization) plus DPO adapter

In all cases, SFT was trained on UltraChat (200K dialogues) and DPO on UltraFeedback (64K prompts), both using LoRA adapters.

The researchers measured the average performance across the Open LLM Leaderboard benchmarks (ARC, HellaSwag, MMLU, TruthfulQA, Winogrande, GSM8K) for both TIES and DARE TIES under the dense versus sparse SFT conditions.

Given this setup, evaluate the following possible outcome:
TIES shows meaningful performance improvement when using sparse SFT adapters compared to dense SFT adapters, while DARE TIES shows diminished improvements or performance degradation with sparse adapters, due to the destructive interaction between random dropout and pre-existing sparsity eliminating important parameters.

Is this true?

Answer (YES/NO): NO